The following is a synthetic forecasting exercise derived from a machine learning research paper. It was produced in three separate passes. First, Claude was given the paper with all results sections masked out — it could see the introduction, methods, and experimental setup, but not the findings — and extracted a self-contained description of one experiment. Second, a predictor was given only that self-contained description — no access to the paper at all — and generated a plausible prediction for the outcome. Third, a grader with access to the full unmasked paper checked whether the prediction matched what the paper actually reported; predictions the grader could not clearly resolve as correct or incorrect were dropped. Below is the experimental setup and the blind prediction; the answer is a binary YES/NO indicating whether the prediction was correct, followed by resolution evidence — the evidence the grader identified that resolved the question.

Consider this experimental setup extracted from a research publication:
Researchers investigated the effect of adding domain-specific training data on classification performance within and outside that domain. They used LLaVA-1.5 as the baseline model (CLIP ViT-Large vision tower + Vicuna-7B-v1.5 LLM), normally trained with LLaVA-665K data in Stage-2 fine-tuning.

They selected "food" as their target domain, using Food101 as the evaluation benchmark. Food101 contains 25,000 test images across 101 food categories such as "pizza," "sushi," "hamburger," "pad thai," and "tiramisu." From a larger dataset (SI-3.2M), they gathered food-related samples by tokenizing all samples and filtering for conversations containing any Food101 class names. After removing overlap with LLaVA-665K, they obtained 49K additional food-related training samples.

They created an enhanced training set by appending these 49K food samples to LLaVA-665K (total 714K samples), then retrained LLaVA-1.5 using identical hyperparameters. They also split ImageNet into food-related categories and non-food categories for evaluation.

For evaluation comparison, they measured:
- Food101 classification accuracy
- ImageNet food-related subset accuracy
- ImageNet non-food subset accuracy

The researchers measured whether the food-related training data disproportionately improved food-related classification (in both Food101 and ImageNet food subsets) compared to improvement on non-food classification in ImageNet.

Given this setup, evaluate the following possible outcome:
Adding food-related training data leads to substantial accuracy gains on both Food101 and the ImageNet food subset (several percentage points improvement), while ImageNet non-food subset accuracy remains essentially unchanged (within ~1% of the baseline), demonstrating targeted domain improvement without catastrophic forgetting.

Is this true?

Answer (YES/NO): NO